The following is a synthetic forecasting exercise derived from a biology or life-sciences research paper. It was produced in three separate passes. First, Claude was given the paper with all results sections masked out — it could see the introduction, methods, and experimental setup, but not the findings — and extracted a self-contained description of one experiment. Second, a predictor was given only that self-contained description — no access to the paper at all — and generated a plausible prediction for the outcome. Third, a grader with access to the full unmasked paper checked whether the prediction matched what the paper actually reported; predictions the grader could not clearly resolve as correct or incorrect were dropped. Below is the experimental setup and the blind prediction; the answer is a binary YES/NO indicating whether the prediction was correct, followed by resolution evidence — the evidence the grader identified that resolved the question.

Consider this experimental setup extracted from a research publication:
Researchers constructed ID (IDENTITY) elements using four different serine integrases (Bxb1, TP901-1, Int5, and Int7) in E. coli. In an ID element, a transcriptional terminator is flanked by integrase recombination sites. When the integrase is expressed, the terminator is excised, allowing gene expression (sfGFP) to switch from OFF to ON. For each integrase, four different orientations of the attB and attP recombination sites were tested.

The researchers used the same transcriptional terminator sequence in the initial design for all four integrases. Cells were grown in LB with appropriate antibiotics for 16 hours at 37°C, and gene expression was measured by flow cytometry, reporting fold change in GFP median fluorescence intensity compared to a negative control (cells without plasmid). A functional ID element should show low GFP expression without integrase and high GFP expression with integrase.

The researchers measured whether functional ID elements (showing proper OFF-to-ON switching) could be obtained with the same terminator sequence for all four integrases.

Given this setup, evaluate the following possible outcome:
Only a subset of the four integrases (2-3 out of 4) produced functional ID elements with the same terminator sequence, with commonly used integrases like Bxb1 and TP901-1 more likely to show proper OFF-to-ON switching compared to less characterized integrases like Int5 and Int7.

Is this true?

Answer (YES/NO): NO